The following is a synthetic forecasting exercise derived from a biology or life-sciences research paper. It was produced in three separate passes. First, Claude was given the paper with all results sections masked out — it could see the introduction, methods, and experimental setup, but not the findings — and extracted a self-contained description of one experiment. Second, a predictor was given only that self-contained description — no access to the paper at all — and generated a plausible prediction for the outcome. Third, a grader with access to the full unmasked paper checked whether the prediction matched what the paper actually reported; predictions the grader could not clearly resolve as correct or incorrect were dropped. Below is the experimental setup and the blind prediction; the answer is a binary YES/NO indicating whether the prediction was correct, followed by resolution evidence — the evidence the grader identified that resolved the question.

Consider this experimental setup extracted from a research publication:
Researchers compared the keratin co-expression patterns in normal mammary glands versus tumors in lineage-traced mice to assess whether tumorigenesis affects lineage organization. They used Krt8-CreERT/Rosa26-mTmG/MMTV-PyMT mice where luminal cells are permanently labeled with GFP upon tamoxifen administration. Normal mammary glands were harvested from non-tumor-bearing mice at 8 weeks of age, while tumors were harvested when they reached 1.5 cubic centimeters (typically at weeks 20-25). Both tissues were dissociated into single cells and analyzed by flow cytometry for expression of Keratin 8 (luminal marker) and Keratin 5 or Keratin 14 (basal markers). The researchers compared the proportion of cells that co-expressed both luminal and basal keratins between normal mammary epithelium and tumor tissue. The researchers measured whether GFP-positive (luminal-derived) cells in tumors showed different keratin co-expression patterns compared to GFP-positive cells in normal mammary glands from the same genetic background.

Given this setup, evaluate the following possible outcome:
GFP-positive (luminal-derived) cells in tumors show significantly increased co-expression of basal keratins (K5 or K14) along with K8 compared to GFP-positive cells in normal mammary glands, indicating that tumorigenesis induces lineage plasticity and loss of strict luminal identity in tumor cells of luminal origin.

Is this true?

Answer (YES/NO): YES